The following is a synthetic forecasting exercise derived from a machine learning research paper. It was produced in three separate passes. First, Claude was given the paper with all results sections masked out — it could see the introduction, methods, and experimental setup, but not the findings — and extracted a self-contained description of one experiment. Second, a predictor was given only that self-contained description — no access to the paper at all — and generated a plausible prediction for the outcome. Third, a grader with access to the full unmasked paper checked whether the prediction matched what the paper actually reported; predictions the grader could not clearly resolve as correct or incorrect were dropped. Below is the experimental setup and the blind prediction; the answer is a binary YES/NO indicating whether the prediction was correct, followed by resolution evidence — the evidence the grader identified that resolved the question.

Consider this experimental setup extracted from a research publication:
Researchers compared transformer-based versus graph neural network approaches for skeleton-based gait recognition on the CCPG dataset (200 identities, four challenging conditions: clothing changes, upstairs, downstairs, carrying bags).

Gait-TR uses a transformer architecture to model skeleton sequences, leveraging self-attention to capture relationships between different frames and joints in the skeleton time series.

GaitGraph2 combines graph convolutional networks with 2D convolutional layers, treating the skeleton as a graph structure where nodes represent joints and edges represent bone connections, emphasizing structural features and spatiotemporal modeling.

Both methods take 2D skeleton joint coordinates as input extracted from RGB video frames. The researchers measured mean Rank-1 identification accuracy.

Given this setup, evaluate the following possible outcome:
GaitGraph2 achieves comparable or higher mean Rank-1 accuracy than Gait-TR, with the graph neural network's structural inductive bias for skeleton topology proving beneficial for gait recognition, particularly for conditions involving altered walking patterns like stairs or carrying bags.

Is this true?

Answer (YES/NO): NO